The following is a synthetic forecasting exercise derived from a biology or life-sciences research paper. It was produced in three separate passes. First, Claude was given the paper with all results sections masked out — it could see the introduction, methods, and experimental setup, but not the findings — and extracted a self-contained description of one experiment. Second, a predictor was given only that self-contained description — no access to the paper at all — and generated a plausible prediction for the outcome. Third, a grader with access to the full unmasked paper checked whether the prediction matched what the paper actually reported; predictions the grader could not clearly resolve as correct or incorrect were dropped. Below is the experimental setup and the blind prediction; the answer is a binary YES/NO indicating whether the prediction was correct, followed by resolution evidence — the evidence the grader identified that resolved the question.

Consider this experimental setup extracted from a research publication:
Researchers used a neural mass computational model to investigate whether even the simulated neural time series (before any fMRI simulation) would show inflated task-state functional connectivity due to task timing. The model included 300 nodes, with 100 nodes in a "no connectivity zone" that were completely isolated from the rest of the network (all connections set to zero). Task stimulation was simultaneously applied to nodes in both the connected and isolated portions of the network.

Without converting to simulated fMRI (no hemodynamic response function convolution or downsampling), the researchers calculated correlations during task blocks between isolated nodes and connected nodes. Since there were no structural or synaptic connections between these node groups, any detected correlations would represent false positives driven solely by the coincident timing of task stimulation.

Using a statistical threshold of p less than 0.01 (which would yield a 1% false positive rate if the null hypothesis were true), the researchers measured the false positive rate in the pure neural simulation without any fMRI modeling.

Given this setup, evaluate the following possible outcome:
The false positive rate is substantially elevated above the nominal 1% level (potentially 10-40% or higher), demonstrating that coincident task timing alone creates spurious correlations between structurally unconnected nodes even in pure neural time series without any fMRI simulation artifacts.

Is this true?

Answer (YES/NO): NO